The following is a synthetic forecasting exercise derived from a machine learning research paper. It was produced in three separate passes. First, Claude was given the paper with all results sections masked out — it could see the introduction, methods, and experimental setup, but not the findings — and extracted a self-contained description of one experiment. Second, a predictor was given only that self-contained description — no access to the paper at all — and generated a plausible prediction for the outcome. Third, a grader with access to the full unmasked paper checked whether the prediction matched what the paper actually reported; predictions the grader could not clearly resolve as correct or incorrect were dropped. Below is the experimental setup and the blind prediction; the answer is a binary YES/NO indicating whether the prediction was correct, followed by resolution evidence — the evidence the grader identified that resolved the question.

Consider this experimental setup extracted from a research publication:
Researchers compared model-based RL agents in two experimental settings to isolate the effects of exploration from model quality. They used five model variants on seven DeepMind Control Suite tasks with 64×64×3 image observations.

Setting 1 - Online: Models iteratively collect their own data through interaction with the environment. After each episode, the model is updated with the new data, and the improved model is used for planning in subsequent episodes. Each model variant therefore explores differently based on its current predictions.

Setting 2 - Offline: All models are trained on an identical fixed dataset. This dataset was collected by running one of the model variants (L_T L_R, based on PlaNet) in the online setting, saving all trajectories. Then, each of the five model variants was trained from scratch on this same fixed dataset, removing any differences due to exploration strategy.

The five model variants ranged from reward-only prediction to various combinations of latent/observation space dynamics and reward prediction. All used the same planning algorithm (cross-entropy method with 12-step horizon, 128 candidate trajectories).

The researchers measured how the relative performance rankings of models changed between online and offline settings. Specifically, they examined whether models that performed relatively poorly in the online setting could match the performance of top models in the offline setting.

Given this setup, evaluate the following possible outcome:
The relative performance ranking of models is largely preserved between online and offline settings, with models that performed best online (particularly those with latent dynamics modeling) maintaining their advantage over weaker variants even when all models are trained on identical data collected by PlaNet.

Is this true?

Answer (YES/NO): NO